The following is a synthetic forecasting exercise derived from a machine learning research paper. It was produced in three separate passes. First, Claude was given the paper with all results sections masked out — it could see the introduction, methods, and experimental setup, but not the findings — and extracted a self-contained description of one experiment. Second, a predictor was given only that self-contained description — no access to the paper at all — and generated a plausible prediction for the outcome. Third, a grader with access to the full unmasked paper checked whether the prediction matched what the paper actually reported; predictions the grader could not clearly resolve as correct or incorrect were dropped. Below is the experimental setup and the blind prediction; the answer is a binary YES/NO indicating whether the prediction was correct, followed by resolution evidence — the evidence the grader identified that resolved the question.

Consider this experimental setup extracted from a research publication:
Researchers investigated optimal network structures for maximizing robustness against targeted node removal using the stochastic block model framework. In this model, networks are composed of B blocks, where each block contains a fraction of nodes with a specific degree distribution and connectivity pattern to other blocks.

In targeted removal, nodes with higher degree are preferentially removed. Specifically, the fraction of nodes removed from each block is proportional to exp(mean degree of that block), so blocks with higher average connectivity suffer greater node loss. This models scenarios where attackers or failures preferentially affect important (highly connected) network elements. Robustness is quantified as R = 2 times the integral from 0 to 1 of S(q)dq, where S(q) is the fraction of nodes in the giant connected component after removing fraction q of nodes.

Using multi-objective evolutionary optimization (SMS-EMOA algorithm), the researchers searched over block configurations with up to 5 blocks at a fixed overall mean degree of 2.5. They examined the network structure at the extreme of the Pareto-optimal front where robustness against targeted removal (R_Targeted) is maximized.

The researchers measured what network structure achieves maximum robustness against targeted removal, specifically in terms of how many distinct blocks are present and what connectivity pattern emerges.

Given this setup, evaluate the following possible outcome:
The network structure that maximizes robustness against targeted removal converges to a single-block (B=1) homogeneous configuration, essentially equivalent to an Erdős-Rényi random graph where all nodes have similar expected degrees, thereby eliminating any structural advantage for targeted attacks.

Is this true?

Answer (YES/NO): YES